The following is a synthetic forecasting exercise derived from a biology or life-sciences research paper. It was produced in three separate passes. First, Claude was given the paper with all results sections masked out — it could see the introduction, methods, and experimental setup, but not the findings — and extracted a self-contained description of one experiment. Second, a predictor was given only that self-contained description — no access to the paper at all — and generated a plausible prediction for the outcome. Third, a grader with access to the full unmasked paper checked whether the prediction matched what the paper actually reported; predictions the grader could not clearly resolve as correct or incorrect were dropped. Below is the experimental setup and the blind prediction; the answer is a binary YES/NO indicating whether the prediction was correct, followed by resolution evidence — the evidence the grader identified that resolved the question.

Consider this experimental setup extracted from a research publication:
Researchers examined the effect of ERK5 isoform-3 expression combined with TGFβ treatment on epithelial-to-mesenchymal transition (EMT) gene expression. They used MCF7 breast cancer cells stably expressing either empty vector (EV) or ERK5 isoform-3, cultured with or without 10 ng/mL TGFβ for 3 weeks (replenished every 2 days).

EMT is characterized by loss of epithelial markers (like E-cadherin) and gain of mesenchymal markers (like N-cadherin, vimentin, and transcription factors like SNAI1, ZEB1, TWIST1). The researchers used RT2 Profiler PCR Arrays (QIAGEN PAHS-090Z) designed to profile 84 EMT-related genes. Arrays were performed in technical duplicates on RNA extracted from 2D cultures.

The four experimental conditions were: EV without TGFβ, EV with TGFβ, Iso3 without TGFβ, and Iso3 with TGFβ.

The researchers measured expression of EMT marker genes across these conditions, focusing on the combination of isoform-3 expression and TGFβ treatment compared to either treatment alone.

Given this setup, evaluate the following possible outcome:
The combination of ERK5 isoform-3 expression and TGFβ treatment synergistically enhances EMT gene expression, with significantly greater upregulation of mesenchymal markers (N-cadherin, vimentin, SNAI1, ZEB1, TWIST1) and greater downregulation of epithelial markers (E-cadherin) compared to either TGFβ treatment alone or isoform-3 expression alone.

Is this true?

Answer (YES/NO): NO